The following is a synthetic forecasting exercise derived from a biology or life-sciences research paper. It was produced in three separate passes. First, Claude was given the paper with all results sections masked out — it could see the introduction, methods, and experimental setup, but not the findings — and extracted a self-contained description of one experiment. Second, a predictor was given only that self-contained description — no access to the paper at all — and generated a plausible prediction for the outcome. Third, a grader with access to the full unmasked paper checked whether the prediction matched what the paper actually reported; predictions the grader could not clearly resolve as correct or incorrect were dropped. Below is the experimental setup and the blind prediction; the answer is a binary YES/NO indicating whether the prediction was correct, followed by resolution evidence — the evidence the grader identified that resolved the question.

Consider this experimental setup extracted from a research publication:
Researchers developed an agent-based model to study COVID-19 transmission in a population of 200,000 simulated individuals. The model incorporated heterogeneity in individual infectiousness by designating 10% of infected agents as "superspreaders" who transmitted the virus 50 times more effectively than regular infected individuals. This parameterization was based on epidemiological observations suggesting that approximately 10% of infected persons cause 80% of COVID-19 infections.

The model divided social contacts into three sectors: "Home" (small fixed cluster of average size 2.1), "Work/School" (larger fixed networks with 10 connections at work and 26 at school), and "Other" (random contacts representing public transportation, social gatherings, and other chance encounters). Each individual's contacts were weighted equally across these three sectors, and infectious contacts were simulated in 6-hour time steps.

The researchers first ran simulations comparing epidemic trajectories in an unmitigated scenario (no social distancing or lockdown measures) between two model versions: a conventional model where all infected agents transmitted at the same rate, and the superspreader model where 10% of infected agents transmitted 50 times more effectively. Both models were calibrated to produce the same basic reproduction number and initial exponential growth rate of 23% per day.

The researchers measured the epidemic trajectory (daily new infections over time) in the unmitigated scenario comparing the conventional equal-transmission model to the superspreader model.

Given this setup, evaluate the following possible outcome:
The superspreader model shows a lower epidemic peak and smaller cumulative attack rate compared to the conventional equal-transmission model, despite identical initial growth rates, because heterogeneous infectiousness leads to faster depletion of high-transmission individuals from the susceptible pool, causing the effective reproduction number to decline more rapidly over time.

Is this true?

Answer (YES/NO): NO